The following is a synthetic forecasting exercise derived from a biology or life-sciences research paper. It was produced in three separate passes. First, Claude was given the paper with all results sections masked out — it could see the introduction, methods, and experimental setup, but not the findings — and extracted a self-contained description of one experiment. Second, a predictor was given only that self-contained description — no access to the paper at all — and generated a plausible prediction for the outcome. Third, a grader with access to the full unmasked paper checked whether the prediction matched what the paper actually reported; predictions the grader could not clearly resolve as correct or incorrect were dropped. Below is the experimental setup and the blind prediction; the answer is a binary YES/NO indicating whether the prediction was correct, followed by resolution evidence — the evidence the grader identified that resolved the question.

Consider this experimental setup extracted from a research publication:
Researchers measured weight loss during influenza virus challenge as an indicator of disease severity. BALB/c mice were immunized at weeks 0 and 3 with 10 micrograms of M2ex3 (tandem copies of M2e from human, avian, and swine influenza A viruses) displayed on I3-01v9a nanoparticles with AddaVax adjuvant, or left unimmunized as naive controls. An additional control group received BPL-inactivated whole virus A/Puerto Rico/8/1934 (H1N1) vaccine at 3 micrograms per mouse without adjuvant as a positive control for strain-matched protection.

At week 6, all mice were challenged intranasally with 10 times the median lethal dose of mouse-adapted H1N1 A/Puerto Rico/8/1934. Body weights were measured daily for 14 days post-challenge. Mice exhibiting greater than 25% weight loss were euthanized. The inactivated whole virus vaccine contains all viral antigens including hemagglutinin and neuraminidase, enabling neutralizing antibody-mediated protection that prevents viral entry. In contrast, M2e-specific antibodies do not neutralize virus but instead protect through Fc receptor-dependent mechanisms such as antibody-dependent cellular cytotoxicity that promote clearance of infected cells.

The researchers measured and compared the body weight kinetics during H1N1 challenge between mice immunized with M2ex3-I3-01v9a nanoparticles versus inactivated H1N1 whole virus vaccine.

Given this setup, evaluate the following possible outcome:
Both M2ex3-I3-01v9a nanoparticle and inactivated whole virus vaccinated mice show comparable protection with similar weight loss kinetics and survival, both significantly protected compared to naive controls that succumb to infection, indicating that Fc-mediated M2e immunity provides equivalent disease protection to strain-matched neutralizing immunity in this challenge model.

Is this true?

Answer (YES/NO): NO